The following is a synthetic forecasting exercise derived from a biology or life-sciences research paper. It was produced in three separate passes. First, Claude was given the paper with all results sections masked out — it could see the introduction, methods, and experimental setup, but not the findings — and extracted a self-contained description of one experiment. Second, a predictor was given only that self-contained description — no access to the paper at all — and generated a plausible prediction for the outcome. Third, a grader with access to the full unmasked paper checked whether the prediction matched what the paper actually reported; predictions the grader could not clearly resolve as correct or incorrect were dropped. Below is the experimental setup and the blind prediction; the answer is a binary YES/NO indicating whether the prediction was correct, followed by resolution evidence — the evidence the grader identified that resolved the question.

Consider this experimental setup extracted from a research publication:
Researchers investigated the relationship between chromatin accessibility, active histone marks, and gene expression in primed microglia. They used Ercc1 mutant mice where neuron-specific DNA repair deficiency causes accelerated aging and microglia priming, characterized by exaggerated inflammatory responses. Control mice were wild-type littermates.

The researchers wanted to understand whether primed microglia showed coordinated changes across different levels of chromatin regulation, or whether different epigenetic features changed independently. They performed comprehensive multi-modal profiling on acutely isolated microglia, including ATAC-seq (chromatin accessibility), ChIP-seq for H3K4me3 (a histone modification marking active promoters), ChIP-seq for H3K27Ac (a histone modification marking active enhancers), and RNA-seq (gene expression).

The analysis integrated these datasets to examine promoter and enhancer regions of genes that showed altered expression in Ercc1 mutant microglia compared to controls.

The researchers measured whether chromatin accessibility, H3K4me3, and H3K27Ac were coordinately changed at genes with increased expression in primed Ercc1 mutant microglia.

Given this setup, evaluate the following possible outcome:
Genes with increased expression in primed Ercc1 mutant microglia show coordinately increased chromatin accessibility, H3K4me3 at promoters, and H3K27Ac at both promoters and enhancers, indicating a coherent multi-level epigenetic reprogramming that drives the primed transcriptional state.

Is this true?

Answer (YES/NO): YES